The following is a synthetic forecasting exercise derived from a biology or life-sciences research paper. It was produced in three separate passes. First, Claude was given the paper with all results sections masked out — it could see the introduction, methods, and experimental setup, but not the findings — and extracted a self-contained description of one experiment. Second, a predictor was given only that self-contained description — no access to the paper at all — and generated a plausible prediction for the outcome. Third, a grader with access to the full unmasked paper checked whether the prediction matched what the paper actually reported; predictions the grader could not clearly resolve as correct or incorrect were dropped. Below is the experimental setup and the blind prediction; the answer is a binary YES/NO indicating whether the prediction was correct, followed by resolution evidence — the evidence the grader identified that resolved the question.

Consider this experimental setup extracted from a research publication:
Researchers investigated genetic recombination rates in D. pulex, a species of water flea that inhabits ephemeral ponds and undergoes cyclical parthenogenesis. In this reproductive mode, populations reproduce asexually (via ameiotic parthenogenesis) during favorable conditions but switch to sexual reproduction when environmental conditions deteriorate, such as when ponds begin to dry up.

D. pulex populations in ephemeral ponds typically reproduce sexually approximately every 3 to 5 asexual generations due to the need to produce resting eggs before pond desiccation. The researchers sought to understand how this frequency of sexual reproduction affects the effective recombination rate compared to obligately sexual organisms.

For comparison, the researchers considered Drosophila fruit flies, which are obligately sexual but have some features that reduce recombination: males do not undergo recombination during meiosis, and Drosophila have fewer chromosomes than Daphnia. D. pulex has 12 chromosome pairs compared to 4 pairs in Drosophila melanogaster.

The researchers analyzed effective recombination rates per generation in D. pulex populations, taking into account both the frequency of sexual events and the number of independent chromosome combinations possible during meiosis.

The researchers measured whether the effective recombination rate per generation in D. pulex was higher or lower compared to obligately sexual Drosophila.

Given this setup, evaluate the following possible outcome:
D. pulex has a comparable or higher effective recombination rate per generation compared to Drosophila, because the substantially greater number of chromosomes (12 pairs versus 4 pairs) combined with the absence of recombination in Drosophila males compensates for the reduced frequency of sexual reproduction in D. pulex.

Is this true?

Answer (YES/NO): YES